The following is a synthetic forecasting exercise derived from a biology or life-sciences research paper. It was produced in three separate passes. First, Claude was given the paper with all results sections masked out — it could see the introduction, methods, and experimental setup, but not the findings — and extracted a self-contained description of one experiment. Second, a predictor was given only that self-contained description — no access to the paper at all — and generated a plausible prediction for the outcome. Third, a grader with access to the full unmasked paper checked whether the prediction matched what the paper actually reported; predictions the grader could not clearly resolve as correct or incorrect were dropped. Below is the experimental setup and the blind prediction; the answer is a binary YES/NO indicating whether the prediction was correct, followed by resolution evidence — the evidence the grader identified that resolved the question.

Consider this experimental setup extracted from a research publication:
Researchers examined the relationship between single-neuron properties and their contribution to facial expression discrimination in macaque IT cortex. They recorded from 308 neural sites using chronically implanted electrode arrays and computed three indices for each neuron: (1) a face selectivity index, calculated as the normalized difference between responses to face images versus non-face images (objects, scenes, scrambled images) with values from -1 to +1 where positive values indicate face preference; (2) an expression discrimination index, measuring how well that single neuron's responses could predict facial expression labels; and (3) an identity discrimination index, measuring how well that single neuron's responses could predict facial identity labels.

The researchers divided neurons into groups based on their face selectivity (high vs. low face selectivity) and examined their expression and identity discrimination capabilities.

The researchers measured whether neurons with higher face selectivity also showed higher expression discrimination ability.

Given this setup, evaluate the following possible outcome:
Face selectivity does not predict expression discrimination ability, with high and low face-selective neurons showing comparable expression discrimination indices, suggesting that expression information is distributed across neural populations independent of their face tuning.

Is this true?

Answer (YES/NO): NO